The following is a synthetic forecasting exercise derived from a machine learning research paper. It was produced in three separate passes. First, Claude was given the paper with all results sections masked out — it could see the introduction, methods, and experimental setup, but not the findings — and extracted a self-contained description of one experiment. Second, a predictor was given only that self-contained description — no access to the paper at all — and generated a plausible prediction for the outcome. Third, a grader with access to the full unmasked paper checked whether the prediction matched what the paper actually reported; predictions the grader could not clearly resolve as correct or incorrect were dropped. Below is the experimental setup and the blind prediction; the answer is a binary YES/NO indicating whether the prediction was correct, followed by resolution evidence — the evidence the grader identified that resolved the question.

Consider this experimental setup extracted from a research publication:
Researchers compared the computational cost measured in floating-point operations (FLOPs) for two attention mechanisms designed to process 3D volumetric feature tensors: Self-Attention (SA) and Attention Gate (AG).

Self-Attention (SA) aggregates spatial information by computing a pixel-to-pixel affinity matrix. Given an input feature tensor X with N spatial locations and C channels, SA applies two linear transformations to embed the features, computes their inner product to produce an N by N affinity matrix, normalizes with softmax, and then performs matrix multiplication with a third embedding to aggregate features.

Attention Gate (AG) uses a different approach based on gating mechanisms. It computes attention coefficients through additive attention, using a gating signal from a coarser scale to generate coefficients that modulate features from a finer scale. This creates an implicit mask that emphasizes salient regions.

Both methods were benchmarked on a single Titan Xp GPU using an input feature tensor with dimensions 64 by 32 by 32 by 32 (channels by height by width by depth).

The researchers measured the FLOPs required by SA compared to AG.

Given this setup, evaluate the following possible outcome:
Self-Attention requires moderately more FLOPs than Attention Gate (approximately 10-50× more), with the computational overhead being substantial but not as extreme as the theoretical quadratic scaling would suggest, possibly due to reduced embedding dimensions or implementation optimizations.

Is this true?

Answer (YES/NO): NO